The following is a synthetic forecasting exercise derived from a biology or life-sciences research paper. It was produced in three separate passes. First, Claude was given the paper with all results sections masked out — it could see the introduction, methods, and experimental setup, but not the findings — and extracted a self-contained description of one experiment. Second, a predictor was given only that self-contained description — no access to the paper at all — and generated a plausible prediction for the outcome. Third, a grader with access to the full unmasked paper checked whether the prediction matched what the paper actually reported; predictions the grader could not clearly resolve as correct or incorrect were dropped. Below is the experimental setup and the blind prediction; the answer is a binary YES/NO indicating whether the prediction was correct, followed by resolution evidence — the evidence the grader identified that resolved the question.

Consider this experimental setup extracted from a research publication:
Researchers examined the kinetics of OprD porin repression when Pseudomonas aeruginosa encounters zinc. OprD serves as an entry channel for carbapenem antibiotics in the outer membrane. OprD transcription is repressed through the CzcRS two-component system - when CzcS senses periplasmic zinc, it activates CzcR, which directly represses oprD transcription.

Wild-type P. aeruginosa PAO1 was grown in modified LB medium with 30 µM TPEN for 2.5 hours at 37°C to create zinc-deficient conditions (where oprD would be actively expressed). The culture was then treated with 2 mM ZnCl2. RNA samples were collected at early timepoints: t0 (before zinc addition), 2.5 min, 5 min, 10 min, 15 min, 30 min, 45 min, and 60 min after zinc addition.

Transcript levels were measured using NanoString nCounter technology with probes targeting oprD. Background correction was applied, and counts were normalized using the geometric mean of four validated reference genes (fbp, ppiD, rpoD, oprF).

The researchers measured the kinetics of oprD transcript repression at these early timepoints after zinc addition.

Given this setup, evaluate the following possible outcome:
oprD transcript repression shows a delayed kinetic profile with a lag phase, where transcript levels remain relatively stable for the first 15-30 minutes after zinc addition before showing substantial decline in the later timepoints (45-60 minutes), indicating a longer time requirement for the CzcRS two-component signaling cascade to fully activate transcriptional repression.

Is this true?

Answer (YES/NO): NO